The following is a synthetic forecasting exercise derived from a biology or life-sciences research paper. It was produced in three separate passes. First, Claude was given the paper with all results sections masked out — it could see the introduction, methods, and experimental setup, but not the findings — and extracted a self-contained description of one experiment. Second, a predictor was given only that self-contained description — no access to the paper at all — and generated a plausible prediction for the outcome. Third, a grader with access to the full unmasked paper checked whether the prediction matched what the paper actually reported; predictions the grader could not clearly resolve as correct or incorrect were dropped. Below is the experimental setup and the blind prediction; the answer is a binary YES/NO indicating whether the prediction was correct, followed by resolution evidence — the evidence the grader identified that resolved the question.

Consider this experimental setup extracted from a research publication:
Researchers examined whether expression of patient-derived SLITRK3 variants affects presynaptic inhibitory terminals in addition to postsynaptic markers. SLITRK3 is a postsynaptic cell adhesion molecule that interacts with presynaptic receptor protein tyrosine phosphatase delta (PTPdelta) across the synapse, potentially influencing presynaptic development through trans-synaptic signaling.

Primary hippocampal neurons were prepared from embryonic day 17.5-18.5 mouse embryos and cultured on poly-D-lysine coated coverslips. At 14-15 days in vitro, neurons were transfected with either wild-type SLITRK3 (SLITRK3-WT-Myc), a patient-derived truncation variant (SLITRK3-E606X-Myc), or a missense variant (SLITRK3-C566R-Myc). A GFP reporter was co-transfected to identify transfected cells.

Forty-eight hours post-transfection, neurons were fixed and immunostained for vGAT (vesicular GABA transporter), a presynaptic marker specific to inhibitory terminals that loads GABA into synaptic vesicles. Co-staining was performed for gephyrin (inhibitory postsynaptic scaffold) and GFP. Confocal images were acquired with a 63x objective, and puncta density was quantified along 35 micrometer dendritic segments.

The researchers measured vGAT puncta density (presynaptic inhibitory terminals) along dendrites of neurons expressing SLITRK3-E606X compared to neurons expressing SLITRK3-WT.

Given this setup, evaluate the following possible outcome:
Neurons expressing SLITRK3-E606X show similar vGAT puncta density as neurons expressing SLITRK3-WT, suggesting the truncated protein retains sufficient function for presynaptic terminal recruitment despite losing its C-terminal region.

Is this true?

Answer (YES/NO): NO